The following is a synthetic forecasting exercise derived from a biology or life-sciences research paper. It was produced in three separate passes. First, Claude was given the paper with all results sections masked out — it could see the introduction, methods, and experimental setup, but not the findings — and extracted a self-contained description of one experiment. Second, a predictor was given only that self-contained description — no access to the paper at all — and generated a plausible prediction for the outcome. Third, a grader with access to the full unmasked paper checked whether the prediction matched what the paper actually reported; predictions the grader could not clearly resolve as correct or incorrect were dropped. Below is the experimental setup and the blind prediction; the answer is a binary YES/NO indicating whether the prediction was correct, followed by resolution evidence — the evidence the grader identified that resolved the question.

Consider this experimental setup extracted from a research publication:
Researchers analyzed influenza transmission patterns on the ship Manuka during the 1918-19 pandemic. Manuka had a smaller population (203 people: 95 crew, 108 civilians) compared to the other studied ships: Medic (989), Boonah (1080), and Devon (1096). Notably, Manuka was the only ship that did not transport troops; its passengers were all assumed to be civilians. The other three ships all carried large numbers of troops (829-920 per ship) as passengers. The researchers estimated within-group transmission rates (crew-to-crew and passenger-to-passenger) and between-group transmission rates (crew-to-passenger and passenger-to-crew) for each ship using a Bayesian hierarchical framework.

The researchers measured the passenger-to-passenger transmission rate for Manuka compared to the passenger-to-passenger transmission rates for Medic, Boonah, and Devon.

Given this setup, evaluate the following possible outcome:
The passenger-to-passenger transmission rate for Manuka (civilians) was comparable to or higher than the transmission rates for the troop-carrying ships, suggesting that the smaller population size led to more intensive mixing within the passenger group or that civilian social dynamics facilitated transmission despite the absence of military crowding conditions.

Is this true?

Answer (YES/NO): NO